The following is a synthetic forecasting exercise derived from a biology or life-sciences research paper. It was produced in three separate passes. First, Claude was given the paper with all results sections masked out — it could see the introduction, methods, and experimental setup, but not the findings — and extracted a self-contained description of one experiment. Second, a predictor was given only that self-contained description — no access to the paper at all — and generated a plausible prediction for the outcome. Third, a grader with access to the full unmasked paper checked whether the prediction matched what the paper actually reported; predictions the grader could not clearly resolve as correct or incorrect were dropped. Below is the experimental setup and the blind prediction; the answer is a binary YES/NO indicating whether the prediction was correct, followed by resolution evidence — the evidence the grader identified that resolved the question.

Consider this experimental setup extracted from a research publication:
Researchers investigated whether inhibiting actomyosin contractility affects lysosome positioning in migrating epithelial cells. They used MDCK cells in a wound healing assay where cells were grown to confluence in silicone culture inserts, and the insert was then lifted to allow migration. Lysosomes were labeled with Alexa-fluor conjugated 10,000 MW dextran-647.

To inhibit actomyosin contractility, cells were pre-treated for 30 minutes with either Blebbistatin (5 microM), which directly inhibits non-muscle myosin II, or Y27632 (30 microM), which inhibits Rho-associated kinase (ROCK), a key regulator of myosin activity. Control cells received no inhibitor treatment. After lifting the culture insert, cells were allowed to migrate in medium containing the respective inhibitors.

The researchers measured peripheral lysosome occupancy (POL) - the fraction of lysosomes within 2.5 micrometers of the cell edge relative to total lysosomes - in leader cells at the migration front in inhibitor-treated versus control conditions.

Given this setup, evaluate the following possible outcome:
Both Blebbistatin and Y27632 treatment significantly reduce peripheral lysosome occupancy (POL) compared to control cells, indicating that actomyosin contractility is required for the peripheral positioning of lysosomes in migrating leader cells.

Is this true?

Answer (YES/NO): YES